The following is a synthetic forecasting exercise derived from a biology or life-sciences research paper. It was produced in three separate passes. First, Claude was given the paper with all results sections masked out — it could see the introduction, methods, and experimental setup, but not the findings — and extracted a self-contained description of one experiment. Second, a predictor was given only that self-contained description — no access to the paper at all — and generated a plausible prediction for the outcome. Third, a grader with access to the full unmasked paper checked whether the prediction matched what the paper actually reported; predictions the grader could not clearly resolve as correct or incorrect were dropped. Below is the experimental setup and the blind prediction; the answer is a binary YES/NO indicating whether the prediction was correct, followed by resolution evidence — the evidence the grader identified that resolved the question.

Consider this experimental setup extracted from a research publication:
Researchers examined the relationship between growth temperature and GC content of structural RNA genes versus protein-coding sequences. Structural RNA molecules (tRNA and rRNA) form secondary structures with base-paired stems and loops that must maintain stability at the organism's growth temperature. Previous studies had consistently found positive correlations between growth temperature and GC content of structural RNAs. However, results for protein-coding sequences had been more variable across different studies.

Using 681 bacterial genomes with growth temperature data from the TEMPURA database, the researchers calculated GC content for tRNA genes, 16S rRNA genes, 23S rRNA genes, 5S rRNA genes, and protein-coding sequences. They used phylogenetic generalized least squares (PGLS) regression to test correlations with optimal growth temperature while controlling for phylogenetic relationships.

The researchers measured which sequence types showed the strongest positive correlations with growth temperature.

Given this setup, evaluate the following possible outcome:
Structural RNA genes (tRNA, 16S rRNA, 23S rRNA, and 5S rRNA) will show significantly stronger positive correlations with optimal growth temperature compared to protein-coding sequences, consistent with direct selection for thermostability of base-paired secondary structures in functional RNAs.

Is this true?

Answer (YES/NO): YES